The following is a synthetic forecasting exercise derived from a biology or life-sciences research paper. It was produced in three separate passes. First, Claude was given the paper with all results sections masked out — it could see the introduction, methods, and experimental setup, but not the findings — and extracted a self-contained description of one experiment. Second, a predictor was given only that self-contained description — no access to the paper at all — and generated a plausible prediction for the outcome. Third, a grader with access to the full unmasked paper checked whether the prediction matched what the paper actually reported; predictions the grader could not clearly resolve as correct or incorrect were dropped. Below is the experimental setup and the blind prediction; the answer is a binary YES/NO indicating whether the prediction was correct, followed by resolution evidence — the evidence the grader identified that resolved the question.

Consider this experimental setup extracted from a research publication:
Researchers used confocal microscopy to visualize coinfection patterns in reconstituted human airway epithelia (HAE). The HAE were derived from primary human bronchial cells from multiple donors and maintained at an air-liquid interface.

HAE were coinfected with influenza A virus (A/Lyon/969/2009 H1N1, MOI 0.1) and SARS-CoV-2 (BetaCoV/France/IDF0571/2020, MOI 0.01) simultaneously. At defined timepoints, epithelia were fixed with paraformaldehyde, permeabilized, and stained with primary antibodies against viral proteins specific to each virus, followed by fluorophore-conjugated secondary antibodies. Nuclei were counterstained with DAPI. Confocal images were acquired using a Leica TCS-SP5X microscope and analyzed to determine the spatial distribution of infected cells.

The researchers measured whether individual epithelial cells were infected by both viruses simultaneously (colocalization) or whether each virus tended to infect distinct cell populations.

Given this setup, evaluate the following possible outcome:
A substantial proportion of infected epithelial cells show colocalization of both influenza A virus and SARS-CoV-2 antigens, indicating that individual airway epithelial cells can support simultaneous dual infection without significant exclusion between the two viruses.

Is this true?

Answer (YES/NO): NO